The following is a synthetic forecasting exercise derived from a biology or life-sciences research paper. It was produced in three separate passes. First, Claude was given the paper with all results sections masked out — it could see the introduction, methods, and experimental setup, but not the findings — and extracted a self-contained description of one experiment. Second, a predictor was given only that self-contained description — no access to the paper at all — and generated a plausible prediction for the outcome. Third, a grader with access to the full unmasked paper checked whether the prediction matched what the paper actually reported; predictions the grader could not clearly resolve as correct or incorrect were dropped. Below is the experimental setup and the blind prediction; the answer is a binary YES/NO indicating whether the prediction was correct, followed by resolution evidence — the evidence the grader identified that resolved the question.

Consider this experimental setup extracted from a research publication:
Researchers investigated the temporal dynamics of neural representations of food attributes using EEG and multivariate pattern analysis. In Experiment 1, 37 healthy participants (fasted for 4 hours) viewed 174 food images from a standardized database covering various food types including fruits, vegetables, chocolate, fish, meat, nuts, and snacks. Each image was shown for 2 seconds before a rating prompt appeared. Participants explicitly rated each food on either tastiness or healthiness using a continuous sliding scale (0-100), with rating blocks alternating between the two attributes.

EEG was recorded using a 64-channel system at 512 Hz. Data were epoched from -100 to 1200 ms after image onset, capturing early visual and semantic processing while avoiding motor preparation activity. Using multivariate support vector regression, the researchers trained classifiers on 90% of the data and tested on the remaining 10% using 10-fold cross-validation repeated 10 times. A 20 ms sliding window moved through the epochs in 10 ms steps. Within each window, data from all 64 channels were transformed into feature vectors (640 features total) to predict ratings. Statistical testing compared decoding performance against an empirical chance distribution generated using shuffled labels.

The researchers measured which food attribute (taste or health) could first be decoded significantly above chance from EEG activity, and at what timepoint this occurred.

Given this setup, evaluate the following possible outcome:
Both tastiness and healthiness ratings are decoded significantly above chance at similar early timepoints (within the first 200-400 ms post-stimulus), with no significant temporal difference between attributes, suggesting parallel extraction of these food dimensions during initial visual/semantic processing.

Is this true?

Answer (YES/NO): NO